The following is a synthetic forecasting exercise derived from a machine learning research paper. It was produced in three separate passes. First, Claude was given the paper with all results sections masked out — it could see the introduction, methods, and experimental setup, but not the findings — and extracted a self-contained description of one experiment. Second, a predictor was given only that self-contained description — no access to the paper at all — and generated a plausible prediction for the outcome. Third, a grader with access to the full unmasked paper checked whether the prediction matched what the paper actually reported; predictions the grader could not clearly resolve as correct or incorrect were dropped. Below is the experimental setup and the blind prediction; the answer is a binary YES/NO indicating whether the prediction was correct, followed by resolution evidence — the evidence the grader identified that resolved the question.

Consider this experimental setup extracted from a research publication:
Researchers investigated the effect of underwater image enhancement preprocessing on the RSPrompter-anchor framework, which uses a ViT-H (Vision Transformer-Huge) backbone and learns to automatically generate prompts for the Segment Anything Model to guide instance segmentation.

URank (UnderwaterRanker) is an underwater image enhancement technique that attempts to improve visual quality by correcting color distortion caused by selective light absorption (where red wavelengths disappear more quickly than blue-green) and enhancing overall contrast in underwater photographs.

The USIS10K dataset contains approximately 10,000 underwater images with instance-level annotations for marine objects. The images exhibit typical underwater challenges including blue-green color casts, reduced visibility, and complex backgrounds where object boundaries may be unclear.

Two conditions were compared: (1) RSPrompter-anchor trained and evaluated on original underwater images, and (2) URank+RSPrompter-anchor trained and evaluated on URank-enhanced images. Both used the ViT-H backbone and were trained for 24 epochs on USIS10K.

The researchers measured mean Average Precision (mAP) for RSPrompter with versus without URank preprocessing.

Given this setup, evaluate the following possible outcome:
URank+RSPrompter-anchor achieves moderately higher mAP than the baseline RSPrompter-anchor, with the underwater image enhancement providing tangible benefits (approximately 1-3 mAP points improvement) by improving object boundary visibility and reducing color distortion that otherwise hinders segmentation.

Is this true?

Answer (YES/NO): NO